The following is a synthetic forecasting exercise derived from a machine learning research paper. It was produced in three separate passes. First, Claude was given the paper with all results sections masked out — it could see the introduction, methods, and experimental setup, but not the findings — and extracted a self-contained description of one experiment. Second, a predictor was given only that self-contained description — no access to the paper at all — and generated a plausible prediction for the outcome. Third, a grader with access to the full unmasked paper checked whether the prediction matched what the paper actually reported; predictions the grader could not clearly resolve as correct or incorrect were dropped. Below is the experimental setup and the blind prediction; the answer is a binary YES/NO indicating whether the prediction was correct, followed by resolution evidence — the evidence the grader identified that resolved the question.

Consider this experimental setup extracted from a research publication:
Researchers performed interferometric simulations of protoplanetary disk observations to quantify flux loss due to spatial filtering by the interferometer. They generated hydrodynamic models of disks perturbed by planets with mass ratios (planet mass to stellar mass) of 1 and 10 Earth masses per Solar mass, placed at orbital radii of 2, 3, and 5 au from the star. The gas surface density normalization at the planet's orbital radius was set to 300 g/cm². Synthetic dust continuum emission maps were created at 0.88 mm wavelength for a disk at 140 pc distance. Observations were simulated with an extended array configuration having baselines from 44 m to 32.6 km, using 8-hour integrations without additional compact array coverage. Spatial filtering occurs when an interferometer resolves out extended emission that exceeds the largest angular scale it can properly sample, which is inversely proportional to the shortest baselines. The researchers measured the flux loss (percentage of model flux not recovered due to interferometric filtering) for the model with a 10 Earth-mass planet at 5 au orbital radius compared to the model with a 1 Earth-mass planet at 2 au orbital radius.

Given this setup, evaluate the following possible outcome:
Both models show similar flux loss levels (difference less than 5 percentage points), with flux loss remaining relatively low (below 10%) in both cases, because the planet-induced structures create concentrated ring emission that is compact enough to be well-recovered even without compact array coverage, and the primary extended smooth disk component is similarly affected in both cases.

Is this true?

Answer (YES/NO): NO